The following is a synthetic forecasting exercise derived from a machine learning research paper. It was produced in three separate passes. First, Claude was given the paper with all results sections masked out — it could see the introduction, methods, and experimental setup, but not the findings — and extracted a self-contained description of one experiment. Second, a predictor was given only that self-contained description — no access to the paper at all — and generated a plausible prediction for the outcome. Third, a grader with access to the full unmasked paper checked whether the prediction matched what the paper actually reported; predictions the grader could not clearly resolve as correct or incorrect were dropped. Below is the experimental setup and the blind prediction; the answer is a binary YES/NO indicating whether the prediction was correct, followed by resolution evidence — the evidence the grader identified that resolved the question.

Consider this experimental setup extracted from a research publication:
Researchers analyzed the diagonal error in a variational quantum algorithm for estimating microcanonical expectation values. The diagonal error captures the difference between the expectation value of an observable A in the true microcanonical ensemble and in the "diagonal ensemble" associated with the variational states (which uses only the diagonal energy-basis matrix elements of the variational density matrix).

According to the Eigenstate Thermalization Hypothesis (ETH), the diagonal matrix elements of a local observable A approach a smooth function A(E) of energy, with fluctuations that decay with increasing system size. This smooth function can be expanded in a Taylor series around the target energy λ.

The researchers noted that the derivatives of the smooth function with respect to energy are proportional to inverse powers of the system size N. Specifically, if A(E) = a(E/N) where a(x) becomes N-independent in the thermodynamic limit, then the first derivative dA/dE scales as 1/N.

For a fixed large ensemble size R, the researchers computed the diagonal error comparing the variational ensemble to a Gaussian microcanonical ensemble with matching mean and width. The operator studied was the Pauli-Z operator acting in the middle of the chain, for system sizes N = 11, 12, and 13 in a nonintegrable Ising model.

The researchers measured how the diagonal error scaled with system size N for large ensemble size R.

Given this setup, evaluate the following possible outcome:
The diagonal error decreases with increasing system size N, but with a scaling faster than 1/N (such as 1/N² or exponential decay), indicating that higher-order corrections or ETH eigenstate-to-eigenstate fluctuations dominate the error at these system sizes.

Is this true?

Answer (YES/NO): NO